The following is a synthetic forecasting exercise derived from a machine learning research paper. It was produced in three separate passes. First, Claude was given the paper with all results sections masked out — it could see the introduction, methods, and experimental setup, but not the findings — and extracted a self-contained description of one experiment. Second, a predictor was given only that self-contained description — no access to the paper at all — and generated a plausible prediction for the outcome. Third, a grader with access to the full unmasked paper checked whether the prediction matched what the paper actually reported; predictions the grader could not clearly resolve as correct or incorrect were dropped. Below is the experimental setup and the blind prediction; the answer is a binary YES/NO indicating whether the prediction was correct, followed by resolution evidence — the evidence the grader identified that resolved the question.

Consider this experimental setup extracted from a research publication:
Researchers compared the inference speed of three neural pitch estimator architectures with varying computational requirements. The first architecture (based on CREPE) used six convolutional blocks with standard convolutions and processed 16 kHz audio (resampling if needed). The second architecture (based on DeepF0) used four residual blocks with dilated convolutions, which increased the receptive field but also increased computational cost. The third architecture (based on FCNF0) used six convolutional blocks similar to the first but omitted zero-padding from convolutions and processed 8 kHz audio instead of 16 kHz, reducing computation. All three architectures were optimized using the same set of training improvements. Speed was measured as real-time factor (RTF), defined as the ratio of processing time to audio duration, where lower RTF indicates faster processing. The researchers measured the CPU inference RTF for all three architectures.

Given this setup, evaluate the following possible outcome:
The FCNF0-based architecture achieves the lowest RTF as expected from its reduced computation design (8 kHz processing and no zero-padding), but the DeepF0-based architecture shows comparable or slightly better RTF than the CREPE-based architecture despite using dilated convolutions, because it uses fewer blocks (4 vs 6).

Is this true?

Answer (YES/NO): NO